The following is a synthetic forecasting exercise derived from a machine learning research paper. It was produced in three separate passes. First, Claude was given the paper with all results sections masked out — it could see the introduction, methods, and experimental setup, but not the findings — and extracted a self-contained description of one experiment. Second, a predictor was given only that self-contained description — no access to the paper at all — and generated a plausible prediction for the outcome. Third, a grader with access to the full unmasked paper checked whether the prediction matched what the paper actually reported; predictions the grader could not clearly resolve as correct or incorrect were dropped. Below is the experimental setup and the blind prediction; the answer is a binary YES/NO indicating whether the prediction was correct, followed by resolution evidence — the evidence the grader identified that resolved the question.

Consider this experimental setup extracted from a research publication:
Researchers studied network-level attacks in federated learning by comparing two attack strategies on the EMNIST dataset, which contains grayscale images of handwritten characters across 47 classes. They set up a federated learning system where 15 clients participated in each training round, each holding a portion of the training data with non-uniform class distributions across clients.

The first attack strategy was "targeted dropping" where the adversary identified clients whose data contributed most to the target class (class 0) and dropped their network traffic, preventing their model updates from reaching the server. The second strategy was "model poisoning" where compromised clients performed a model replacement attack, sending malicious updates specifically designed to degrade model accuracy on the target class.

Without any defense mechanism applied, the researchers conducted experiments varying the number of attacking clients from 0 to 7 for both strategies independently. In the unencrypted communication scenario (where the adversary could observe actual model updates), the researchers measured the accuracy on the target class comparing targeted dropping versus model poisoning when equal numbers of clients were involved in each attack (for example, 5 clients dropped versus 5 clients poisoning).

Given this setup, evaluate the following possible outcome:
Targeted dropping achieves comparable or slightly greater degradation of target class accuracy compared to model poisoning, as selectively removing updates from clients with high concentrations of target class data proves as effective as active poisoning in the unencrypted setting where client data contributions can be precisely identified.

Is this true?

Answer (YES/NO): NO